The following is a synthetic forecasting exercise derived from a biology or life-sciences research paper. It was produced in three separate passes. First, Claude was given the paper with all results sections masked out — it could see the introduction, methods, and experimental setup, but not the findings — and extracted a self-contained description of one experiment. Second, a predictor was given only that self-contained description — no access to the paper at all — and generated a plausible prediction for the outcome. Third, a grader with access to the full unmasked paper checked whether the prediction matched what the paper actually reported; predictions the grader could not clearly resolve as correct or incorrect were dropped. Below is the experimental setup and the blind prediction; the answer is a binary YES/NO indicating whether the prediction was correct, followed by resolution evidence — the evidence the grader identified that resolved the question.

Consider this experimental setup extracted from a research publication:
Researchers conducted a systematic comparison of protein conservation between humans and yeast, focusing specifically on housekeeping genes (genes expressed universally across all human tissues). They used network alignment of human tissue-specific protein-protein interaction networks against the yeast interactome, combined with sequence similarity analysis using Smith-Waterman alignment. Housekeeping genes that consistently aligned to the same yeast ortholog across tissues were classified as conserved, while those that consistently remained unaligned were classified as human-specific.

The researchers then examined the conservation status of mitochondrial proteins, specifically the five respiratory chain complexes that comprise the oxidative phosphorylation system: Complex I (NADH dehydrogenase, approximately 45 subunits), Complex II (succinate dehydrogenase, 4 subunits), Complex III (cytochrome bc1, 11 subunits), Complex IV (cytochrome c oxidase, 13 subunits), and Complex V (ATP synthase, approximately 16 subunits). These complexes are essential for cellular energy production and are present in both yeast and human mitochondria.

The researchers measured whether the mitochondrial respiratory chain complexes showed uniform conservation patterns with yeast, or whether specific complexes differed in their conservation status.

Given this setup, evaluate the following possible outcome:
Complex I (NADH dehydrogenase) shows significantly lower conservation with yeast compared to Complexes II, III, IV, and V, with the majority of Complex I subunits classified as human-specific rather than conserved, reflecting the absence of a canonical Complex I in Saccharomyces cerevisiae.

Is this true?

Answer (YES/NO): YES